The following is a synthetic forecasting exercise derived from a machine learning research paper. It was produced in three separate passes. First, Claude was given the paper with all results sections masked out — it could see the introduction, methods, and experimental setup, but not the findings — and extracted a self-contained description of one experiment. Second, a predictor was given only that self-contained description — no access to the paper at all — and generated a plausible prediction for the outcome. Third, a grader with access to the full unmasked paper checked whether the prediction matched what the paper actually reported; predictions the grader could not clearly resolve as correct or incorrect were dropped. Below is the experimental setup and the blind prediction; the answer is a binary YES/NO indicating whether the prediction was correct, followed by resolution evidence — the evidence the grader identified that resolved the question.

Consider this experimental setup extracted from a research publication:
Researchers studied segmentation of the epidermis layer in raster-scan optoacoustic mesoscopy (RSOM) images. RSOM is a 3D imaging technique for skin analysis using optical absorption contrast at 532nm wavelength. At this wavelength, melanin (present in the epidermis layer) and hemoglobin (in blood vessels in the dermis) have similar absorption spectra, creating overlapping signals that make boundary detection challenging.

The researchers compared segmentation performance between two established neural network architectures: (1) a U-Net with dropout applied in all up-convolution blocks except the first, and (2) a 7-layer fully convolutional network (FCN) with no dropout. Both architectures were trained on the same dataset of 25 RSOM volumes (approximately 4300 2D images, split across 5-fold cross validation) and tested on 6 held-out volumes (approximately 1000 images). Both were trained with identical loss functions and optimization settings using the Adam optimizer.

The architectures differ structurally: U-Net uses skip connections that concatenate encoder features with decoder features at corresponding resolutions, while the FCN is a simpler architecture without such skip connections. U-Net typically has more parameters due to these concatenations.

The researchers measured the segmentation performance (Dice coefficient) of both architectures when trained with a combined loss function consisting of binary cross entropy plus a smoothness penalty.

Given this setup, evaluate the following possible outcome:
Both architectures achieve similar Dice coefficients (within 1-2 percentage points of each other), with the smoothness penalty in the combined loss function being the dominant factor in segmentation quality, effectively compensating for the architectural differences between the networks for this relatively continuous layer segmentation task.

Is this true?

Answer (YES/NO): NO